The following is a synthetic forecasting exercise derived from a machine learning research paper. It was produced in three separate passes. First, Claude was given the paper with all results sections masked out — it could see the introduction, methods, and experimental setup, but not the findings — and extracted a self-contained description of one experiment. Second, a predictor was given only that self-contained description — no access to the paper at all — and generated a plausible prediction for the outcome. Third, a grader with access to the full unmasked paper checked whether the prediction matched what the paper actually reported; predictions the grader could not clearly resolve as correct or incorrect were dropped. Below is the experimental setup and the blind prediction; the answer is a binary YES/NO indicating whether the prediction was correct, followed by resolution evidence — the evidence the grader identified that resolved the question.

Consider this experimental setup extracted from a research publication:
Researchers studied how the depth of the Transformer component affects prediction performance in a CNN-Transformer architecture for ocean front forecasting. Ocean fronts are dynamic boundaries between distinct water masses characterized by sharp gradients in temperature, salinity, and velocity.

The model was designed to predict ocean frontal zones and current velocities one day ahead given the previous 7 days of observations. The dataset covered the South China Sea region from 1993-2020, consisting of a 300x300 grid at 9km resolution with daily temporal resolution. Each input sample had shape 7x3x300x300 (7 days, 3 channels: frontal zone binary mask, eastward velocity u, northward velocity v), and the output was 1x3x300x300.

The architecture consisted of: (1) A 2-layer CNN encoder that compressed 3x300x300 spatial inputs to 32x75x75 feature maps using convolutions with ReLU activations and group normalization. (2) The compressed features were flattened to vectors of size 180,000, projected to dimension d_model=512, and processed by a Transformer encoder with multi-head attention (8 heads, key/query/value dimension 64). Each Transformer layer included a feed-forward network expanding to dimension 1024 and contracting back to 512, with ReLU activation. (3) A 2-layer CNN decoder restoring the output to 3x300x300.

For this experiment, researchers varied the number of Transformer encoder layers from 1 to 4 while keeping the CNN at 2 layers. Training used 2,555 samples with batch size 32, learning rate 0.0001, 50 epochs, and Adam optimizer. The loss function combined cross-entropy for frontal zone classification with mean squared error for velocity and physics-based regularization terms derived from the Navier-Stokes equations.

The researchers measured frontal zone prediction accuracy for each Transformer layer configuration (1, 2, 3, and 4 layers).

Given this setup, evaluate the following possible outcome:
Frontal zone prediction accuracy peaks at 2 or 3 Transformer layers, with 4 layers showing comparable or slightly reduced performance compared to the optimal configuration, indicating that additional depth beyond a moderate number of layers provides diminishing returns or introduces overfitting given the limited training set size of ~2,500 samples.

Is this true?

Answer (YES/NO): NO